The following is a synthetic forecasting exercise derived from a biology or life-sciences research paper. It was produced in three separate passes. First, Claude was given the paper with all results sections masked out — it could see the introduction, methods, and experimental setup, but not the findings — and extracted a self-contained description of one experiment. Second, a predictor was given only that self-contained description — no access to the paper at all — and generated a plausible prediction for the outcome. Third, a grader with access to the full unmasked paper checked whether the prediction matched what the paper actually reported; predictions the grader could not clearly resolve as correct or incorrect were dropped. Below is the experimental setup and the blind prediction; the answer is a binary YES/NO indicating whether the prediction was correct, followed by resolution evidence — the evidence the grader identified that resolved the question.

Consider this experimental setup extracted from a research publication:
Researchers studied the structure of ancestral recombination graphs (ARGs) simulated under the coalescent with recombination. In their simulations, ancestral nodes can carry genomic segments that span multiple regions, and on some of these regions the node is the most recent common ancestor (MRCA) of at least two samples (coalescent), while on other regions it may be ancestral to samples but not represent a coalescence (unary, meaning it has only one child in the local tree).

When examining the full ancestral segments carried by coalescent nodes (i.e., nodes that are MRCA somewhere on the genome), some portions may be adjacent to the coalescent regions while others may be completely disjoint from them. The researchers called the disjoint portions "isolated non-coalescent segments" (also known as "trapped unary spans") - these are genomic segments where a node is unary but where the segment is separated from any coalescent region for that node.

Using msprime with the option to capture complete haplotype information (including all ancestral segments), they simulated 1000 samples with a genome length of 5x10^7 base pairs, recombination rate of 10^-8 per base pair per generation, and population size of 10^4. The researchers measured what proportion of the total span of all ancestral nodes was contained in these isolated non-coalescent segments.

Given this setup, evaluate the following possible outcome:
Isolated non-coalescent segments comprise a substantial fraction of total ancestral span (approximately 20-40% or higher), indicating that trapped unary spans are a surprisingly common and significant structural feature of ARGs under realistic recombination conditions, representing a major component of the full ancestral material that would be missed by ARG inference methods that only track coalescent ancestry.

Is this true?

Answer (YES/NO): YES